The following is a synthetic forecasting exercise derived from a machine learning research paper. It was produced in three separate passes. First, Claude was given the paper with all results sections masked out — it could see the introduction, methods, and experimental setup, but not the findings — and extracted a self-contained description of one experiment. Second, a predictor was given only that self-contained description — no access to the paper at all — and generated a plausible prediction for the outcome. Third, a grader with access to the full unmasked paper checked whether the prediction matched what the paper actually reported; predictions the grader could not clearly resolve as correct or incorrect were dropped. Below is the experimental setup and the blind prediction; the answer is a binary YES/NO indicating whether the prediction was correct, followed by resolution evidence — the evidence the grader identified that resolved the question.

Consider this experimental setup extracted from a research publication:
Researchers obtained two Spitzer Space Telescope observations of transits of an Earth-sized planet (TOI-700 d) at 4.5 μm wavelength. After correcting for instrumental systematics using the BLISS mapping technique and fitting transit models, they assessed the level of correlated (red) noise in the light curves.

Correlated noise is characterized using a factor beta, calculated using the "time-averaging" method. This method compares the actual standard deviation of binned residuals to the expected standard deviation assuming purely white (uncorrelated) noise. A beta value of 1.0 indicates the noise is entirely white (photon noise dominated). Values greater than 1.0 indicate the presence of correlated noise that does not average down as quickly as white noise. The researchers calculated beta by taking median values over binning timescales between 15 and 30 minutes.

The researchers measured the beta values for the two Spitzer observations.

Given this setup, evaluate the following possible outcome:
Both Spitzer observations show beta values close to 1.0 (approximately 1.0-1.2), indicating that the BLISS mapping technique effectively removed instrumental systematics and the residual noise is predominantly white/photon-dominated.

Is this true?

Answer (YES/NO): NO